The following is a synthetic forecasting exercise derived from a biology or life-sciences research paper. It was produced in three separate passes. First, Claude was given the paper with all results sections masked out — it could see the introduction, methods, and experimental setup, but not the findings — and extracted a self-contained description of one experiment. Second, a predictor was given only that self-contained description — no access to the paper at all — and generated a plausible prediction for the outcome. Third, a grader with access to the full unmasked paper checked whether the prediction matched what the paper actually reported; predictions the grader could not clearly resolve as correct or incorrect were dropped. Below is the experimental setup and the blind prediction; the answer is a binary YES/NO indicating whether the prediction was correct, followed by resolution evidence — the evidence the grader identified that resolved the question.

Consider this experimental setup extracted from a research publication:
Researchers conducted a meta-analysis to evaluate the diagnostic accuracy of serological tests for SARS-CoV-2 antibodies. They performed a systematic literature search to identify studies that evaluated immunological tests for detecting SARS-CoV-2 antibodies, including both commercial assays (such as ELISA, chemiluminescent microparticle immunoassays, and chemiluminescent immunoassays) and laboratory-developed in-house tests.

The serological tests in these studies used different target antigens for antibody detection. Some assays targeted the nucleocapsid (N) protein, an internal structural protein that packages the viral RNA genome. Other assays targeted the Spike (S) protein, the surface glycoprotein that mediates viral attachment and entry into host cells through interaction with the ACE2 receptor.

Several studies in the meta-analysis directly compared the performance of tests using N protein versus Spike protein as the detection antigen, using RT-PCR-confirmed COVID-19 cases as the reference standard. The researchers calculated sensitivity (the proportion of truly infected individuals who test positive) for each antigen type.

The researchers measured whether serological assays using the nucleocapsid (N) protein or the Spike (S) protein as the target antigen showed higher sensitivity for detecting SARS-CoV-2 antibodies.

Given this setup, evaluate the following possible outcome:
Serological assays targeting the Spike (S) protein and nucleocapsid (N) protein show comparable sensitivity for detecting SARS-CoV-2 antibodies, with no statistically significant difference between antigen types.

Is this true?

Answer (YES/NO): NO